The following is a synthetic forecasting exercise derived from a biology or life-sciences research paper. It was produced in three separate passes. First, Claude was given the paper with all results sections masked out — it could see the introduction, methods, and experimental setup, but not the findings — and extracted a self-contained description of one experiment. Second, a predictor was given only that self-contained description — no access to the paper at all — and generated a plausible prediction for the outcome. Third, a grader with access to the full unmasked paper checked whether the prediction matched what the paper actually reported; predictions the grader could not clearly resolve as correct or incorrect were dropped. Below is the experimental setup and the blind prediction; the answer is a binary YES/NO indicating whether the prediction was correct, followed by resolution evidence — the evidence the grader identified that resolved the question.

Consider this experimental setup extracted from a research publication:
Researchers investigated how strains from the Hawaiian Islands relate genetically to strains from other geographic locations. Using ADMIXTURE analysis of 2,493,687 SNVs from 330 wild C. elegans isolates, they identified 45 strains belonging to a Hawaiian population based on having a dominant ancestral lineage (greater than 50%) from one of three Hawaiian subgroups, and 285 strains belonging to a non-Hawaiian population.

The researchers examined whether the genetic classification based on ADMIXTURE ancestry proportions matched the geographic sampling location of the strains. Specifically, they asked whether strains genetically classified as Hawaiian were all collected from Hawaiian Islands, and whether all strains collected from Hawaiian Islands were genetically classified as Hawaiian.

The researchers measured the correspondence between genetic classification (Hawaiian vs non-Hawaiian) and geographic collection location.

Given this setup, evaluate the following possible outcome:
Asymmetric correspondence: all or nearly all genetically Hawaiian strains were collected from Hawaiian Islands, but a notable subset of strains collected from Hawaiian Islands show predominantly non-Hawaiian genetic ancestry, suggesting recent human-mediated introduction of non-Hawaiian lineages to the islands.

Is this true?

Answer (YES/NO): NO